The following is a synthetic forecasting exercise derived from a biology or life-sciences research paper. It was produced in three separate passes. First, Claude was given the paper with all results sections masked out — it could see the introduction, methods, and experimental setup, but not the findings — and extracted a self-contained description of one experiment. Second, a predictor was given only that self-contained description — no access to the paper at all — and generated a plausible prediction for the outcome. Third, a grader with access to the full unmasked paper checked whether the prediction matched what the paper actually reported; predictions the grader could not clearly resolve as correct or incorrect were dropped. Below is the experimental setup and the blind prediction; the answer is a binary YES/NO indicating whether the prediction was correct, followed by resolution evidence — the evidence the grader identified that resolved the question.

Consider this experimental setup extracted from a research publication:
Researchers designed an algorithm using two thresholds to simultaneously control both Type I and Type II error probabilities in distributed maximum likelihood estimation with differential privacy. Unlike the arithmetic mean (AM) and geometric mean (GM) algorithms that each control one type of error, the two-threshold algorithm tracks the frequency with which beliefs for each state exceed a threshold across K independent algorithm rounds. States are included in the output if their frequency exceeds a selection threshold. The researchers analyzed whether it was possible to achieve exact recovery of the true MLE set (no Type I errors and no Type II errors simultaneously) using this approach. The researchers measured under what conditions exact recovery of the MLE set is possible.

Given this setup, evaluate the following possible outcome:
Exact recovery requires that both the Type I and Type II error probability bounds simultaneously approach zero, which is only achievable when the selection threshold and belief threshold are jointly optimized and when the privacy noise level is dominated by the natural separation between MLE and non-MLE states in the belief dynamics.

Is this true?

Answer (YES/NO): NO